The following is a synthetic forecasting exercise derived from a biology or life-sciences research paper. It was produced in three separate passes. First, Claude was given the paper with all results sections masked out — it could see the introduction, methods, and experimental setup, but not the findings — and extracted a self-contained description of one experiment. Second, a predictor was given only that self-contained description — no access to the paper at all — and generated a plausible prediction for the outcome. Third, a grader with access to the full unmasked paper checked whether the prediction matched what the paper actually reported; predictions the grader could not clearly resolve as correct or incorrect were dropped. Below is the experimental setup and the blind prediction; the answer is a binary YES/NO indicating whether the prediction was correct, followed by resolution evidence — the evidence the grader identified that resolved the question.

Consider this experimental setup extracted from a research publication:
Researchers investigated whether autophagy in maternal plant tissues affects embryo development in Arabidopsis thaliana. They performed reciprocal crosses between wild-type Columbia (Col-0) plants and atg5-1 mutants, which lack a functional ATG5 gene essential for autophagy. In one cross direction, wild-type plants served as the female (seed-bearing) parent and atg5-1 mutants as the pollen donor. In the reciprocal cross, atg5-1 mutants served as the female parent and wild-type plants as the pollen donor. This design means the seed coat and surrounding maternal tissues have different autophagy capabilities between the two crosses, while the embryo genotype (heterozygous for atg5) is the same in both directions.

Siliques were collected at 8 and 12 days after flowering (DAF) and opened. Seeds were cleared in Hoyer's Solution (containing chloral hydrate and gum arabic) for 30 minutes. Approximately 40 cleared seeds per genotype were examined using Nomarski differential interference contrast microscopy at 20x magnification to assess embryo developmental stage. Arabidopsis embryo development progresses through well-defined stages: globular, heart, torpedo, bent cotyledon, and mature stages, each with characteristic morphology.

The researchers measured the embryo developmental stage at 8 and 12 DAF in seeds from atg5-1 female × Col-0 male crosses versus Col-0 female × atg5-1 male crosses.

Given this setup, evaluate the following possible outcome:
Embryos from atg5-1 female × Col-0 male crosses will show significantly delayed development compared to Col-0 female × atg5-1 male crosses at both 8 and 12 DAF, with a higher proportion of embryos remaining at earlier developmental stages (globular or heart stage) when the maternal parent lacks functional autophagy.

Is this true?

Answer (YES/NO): NO